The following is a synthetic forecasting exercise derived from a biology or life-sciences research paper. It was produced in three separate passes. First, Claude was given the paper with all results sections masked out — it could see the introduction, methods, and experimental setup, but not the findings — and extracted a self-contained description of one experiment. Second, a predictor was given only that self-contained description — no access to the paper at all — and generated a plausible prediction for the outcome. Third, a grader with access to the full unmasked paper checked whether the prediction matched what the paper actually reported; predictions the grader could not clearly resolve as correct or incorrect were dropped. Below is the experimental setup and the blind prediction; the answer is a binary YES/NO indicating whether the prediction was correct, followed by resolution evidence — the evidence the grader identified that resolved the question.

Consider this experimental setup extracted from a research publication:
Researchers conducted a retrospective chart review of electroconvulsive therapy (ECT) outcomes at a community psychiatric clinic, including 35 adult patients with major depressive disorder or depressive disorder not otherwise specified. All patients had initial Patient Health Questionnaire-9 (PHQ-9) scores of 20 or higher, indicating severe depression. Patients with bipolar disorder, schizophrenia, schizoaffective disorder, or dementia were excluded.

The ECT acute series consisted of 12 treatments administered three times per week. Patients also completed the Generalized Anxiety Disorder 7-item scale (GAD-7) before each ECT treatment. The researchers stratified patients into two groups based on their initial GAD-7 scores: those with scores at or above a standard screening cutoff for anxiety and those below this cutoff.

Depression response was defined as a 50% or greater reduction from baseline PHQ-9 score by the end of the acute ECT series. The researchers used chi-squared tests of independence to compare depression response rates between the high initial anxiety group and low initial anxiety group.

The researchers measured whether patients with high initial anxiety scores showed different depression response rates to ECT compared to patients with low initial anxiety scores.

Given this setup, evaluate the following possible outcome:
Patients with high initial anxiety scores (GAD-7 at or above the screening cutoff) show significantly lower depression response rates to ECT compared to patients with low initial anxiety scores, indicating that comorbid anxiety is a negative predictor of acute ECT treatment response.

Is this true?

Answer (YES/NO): NO